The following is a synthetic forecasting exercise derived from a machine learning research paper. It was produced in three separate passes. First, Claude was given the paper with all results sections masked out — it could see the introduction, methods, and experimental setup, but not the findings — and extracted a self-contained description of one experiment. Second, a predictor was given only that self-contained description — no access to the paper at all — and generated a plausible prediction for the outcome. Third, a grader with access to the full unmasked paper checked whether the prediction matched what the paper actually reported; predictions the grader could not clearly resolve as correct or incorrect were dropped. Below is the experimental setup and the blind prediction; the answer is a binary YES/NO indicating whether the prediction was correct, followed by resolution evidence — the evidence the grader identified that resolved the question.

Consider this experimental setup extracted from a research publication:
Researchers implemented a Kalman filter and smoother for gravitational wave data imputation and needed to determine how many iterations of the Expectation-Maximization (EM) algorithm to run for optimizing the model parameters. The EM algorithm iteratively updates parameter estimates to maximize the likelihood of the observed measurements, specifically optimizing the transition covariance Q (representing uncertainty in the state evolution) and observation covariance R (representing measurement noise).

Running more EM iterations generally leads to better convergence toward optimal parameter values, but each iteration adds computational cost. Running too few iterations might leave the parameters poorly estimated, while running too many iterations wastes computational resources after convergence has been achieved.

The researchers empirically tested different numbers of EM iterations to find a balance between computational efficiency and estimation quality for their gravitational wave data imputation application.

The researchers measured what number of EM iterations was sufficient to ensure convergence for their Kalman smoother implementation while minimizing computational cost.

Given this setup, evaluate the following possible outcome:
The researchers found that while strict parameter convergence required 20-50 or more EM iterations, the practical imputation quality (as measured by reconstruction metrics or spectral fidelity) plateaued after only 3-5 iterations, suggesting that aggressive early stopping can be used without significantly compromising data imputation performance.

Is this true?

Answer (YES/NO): NO